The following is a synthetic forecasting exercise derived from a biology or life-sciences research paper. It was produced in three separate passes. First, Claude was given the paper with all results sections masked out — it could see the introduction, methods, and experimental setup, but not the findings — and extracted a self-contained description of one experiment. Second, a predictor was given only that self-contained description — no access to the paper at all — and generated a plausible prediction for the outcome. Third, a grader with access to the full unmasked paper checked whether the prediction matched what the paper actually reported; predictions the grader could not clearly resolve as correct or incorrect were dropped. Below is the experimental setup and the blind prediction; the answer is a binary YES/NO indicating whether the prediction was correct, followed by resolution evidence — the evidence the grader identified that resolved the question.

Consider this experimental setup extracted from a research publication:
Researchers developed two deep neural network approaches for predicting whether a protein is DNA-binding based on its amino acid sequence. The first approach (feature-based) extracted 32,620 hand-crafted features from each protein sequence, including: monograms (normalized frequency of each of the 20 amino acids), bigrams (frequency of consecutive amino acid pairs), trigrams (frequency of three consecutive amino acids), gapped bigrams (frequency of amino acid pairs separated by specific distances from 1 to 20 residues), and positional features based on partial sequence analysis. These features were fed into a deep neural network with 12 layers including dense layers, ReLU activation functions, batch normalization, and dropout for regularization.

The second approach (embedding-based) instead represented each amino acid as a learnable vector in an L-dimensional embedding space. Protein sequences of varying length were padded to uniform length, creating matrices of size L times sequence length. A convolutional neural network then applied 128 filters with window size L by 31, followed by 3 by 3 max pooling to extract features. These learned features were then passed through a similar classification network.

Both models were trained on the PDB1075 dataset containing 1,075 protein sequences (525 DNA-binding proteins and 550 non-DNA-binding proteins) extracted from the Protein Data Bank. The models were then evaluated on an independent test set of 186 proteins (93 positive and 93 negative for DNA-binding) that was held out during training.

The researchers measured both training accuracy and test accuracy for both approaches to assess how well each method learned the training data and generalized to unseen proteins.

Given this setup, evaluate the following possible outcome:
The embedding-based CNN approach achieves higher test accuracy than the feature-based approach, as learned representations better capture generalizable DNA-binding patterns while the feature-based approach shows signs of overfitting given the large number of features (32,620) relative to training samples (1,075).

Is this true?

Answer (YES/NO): YES